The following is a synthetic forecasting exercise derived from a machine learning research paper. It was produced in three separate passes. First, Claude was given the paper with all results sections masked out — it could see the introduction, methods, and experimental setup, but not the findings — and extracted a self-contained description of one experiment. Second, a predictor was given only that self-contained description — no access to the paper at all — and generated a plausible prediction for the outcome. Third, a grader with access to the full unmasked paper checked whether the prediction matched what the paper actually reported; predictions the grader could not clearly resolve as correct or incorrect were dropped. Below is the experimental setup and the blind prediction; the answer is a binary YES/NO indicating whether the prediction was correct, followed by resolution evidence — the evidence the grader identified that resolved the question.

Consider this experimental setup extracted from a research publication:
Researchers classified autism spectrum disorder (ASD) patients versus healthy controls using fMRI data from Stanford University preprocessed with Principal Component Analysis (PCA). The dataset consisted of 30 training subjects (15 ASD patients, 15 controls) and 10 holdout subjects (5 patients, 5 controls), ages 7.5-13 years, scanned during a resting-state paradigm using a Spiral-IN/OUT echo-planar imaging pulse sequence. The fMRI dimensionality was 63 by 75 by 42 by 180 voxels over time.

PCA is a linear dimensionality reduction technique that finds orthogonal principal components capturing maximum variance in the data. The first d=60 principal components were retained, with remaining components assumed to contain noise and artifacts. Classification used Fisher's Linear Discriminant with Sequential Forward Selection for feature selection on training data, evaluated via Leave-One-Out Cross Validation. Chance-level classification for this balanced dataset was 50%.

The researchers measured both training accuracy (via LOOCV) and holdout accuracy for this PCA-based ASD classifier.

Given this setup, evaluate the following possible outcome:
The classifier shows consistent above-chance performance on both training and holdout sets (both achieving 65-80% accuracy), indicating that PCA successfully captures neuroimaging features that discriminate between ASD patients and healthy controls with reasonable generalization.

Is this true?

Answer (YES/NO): NO